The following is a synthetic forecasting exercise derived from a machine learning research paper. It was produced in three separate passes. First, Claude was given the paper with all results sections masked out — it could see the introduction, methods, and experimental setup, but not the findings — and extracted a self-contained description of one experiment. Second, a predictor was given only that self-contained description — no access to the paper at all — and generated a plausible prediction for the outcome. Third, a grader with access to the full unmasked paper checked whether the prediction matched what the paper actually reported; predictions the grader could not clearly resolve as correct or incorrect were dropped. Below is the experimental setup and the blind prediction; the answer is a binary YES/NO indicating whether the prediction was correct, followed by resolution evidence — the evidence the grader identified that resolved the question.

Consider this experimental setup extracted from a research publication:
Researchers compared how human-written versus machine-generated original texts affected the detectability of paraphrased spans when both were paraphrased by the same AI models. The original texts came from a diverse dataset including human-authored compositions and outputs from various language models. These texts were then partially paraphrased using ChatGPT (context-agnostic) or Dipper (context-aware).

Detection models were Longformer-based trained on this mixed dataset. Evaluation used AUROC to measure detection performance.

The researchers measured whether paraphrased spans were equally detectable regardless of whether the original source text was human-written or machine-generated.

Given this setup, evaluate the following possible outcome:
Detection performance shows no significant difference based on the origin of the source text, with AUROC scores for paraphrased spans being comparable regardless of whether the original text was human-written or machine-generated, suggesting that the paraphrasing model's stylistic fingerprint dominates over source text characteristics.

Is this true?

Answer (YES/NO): YES